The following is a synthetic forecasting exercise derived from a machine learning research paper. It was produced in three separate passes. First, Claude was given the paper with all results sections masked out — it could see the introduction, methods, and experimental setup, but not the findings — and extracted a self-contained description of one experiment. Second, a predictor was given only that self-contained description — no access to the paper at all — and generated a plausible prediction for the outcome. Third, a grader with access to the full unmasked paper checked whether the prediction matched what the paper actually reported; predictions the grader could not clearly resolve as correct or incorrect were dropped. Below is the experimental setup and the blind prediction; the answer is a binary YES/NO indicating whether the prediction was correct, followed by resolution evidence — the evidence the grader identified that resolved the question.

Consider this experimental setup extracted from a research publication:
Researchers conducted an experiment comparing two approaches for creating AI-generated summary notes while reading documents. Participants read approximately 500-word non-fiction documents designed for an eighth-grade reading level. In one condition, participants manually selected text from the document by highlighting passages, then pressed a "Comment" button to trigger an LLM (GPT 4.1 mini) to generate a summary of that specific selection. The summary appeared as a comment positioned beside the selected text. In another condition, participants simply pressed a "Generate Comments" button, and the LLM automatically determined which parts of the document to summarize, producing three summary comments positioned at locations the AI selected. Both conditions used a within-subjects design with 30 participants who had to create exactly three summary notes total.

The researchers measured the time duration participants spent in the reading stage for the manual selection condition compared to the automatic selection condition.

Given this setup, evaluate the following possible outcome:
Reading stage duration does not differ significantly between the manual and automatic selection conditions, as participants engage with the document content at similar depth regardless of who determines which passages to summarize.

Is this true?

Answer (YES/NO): NO